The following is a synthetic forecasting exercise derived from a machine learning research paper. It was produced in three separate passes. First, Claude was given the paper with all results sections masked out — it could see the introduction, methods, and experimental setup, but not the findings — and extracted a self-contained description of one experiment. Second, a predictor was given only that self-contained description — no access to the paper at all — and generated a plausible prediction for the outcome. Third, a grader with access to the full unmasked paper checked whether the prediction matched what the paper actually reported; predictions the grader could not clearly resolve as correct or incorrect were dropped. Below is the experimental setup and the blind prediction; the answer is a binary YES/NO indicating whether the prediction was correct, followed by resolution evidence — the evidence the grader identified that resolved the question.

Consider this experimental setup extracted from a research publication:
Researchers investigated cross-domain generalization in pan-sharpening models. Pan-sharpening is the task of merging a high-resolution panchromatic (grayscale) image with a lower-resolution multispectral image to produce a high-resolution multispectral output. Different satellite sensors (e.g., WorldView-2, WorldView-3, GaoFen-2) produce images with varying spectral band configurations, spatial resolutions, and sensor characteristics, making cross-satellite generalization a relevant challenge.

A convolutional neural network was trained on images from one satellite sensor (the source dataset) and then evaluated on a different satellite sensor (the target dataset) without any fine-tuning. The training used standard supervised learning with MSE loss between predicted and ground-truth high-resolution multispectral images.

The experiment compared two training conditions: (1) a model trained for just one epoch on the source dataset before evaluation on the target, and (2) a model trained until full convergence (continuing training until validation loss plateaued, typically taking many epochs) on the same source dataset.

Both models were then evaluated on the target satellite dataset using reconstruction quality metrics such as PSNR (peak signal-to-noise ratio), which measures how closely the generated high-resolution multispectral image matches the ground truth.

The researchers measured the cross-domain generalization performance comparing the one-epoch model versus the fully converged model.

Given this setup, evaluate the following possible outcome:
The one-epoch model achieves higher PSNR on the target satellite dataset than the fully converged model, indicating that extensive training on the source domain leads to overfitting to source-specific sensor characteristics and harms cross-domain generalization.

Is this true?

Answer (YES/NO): NO